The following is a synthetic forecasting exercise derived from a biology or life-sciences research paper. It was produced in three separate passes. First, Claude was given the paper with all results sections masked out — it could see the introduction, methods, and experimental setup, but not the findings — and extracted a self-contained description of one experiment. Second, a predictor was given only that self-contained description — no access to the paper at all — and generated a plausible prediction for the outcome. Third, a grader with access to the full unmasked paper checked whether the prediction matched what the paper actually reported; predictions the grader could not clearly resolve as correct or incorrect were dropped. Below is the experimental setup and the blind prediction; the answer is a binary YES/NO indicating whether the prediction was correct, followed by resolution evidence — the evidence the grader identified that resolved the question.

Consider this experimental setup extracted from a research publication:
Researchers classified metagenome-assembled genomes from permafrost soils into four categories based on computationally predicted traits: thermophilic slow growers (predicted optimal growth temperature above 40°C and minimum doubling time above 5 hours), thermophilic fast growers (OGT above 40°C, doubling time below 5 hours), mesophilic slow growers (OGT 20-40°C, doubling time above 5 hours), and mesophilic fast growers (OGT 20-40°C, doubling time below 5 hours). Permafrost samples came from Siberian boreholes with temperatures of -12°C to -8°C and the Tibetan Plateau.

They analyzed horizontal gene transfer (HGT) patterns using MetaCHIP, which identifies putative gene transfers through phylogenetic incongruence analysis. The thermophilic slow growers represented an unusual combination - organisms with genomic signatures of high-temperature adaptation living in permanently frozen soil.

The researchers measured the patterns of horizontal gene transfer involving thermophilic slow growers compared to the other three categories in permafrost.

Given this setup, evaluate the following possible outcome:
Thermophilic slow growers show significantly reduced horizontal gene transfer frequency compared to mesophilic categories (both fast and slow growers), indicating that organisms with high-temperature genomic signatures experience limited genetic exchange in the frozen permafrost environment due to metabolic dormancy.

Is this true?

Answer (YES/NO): NO